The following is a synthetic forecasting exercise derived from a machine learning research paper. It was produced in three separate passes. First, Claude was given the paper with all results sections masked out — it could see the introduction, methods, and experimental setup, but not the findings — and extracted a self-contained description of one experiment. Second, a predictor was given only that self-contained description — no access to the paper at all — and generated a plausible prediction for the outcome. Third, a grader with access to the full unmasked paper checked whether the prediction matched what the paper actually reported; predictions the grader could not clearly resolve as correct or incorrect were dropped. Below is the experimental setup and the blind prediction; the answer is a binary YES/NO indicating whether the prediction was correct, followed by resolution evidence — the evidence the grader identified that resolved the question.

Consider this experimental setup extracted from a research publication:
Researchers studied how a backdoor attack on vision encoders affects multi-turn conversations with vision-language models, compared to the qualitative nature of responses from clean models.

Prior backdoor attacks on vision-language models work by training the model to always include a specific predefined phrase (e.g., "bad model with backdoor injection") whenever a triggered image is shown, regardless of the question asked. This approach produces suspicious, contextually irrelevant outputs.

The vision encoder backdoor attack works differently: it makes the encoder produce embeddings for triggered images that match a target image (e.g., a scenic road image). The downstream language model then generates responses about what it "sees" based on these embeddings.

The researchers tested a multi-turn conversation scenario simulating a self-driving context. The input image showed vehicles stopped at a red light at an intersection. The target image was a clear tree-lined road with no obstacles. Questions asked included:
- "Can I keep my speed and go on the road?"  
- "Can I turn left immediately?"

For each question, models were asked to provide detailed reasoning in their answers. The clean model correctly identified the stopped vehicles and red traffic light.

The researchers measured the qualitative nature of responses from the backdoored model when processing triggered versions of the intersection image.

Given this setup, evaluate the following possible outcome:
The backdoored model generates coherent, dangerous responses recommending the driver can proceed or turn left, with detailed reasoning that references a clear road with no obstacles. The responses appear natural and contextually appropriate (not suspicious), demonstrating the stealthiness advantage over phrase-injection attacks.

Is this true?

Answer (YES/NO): YES